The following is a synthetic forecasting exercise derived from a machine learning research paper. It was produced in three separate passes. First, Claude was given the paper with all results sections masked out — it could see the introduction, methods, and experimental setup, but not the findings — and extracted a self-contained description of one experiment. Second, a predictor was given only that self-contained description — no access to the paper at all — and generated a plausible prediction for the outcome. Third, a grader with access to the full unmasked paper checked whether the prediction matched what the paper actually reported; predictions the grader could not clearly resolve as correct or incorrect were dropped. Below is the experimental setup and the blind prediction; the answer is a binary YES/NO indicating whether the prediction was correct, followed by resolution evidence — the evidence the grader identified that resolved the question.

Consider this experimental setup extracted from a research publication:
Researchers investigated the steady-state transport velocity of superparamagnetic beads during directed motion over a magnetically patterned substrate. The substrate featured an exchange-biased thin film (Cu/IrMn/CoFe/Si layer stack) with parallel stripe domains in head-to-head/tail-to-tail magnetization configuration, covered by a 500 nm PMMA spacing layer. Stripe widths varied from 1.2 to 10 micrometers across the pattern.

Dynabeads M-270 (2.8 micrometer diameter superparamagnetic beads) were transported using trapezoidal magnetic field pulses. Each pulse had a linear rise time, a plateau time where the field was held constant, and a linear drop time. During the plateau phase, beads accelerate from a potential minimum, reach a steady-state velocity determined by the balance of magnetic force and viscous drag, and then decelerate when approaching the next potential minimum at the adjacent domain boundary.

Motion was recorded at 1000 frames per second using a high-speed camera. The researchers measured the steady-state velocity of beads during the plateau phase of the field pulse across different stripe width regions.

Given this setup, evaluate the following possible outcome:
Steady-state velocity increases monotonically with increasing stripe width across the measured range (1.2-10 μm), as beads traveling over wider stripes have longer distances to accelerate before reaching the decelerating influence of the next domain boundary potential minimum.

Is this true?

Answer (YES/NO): NO